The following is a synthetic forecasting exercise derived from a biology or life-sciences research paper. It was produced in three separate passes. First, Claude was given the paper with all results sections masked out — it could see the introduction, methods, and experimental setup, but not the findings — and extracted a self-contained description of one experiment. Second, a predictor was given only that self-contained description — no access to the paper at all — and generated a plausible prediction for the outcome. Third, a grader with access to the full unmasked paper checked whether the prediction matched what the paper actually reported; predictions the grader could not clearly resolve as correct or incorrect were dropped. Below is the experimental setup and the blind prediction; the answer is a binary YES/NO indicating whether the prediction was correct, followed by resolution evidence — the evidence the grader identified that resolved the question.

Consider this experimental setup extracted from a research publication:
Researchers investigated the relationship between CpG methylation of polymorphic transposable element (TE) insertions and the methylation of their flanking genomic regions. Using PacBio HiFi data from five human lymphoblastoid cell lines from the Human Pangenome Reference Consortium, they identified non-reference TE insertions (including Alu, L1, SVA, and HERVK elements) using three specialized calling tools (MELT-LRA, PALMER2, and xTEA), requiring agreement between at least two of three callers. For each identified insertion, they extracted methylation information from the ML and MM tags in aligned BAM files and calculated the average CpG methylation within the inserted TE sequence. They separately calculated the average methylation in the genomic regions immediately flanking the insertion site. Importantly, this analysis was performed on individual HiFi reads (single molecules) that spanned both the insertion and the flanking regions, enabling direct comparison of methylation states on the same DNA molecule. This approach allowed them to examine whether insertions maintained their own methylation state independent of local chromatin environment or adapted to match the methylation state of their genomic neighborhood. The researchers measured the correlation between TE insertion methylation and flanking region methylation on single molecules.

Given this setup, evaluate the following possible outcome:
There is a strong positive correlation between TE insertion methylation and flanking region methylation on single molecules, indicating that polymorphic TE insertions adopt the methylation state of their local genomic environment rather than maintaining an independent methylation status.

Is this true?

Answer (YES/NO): NO